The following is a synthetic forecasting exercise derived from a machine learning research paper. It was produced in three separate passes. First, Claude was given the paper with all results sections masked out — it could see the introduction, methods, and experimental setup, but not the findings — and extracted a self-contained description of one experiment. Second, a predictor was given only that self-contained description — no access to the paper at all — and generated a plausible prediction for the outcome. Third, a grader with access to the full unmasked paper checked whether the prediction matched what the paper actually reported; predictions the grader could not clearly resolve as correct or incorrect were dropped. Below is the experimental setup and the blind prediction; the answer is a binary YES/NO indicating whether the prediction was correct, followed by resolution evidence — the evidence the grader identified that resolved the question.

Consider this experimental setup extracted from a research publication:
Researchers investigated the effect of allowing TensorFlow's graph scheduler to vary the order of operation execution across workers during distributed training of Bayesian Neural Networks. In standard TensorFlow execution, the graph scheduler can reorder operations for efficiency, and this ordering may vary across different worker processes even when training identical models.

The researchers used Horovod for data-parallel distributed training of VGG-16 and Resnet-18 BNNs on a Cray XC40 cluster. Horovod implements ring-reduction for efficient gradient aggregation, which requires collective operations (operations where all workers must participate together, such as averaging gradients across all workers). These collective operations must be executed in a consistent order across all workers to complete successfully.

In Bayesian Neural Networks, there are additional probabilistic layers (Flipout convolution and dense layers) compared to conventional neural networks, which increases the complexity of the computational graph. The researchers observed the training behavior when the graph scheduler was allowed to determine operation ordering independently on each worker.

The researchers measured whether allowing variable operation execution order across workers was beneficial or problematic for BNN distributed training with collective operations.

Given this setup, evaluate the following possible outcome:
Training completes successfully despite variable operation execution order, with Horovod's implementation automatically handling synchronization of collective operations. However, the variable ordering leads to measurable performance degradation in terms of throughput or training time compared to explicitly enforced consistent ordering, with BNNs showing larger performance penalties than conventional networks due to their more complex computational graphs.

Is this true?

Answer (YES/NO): NO